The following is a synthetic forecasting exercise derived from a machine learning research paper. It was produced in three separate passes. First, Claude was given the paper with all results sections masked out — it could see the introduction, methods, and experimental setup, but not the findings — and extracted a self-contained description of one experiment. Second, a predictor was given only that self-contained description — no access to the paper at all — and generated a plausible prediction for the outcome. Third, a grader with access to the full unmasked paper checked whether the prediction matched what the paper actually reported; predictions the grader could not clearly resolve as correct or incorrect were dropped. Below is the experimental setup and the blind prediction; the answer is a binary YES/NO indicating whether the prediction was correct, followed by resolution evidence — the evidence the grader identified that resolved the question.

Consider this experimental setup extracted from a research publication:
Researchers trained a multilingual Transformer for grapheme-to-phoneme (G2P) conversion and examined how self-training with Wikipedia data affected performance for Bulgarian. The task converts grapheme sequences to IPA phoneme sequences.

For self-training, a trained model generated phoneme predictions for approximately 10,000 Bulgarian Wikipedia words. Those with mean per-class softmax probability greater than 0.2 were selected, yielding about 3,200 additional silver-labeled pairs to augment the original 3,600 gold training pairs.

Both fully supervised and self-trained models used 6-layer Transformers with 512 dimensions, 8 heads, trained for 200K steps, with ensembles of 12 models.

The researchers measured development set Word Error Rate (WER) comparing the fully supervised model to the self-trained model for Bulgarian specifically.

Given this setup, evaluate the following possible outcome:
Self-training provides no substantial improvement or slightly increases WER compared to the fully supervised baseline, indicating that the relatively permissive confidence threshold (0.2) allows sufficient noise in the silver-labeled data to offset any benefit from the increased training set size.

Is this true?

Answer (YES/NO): YES